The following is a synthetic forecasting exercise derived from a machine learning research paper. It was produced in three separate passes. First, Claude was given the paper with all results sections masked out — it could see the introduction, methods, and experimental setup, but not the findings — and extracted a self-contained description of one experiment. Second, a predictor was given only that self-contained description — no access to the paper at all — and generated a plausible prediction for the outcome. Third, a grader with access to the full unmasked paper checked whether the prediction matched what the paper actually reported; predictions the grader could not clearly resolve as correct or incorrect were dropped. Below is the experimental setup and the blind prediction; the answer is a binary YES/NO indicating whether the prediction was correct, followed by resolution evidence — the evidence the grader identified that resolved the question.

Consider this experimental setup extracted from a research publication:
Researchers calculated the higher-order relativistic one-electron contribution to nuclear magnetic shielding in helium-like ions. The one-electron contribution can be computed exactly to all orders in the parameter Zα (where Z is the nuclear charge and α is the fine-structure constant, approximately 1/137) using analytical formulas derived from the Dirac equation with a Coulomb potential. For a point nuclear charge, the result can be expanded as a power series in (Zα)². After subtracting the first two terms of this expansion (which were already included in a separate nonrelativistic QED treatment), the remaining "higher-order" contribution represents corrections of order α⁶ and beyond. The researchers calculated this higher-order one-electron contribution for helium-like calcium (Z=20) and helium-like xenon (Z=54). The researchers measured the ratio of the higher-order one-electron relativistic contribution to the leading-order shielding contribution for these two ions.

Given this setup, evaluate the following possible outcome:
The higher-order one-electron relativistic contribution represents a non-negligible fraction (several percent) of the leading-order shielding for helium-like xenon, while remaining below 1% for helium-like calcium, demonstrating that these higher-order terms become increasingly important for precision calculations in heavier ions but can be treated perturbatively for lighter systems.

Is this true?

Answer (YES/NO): NO